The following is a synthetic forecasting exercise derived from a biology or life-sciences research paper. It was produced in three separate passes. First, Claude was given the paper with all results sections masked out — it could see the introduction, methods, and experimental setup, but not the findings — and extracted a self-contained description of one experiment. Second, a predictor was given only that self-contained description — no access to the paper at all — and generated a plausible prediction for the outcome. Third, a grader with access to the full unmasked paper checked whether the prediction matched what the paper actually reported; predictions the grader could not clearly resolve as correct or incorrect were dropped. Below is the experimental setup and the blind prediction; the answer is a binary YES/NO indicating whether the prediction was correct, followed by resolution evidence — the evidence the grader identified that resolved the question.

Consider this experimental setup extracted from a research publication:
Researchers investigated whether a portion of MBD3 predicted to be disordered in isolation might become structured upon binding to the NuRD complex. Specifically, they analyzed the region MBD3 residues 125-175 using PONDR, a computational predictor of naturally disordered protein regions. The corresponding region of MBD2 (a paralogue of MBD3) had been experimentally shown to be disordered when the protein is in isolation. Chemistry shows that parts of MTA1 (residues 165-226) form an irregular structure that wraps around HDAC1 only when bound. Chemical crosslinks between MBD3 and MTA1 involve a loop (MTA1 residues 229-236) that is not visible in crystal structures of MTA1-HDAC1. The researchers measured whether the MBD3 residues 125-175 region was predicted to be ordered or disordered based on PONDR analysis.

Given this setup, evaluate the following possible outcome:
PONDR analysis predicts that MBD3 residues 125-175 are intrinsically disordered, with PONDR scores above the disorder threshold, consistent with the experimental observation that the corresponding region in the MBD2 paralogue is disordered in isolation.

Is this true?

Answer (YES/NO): NO